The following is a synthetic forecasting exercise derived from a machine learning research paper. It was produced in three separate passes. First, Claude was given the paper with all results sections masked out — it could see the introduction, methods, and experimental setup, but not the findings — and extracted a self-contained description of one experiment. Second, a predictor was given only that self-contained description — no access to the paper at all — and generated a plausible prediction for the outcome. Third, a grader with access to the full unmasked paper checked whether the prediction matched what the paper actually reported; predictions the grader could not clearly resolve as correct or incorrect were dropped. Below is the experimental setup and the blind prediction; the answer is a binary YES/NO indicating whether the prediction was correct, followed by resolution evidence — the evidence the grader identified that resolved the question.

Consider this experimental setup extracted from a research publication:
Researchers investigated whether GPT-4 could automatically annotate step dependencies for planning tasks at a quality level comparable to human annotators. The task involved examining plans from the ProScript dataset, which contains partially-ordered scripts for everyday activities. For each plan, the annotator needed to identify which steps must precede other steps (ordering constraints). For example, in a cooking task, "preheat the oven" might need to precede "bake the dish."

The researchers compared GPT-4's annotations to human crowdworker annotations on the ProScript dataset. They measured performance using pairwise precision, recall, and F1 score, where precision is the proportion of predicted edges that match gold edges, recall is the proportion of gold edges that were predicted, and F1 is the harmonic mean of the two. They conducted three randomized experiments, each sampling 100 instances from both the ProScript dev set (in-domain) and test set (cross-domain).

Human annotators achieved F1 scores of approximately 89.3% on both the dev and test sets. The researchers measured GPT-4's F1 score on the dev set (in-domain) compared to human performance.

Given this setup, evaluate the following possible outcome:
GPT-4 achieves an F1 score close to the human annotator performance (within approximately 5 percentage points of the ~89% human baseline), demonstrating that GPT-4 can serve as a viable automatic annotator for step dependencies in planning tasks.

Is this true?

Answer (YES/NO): YES